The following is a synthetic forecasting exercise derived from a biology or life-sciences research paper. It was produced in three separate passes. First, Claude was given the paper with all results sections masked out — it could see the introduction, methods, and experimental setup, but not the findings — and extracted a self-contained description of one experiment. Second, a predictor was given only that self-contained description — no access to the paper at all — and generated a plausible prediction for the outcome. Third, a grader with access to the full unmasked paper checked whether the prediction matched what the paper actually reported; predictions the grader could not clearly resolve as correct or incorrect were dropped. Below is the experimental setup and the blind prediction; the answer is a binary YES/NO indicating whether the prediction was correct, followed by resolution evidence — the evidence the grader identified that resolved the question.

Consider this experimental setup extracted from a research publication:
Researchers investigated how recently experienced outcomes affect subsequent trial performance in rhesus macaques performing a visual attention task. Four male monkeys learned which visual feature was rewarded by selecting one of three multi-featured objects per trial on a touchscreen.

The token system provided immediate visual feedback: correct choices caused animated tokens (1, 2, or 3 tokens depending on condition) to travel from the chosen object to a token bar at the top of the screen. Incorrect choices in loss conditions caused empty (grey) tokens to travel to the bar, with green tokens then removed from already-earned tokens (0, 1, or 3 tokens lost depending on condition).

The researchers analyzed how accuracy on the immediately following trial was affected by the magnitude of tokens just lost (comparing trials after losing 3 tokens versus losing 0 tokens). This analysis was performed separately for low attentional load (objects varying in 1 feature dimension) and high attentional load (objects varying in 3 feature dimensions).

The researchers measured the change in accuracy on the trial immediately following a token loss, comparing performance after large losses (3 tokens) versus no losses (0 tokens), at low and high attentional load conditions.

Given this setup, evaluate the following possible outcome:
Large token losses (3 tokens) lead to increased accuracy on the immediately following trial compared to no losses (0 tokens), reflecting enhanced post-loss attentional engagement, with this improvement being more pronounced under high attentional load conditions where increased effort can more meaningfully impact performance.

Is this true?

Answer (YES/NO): NO